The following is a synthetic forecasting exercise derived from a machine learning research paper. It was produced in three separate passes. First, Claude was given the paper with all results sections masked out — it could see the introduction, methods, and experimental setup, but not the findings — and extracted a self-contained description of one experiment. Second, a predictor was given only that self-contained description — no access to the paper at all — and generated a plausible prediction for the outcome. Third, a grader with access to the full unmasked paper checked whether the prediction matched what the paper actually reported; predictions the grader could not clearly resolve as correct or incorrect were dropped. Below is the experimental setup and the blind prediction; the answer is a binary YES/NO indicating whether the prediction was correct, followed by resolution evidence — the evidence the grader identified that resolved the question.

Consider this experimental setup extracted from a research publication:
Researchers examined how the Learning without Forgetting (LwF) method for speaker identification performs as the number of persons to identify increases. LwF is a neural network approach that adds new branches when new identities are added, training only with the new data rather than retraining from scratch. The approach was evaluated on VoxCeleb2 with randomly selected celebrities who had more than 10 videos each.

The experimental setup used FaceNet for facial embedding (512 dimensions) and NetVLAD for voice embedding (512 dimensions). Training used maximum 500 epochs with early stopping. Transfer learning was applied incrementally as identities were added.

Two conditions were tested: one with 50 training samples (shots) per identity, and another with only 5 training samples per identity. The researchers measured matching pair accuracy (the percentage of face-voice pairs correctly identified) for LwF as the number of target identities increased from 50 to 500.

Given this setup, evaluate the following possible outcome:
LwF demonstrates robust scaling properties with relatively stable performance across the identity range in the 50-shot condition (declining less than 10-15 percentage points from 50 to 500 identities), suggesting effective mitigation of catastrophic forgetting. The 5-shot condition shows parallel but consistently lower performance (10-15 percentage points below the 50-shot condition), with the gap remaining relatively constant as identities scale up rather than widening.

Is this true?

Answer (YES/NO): NO